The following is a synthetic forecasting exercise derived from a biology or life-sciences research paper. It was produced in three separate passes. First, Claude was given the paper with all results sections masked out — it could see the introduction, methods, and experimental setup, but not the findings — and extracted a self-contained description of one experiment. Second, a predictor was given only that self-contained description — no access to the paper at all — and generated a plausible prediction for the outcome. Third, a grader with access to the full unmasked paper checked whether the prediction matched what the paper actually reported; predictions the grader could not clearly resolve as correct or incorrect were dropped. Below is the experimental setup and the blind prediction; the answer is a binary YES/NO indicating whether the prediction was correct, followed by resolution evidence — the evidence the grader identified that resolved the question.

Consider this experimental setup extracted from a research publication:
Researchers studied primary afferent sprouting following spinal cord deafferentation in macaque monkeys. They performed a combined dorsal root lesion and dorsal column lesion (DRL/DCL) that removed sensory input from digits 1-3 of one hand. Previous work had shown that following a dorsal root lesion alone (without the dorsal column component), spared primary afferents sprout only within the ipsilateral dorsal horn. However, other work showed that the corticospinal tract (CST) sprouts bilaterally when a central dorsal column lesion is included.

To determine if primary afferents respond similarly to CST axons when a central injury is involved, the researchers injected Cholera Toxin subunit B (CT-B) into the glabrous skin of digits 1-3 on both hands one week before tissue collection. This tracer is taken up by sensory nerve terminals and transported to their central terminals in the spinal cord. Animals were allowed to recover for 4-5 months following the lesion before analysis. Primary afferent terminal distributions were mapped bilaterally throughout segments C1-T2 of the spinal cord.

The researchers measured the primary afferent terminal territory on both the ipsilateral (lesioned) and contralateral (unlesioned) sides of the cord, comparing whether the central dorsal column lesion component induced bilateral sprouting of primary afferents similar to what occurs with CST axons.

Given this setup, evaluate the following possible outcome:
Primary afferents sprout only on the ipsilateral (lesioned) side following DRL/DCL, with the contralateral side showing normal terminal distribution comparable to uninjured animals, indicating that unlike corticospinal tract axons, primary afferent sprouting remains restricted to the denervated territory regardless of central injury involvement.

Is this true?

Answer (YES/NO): YES